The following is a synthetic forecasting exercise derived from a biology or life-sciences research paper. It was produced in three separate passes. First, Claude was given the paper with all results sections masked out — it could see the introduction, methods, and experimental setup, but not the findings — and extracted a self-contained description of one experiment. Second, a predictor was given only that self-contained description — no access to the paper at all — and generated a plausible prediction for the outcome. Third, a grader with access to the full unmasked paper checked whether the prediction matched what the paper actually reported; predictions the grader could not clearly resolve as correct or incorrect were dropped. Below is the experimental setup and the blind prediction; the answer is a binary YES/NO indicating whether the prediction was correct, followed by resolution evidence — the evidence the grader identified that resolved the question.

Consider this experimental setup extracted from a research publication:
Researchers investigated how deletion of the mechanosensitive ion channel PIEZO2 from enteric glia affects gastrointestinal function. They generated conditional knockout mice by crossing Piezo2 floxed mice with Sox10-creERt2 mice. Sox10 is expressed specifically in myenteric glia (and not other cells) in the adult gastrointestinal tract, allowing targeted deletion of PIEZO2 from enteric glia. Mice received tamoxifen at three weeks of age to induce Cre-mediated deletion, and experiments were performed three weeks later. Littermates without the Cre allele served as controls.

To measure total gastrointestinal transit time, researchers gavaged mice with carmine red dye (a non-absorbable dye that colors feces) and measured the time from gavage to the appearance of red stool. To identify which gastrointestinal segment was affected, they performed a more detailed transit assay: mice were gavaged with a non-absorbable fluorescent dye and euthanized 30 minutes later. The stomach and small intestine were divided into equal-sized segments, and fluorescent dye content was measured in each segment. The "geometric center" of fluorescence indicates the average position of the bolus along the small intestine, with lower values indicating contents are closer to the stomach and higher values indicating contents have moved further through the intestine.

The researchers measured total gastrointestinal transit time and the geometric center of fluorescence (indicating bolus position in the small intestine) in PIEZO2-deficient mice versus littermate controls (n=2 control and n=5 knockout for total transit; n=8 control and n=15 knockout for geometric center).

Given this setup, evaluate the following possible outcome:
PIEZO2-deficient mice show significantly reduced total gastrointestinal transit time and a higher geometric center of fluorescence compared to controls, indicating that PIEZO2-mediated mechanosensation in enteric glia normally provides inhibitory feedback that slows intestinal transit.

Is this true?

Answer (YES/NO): NO